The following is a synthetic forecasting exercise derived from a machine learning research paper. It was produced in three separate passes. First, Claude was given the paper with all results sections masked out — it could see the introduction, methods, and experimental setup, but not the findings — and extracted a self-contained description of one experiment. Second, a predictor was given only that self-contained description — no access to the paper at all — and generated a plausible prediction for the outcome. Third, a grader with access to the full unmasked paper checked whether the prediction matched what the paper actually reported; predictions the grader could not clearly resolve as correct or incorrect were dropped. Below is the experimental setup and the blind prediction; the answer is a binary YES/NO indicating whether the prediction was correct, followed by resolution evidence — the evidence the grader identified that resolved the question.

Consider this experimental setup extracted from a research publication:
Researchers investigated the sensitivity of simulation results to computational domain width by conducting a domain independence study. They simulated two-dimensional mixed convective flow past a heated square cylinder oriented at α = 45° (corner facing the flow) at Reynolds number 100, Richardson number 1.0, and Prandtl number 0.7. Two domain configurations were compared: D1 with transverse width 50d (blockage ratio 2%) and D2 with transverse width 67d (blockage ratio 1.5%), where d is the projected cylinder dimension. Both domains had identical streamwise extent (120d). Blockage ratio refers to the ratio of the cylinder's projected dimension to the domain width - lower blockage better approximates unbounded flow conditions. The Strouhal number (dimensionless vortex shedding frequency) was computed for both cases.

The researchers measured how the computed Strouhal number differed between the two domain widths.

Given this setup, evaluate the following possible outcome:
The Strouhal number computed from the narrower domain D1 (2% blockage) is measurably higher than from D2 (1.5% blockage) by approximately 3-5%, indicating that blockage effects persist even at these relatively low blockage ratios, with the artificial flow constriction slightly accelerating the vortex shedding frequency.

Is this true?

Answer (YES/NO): NO